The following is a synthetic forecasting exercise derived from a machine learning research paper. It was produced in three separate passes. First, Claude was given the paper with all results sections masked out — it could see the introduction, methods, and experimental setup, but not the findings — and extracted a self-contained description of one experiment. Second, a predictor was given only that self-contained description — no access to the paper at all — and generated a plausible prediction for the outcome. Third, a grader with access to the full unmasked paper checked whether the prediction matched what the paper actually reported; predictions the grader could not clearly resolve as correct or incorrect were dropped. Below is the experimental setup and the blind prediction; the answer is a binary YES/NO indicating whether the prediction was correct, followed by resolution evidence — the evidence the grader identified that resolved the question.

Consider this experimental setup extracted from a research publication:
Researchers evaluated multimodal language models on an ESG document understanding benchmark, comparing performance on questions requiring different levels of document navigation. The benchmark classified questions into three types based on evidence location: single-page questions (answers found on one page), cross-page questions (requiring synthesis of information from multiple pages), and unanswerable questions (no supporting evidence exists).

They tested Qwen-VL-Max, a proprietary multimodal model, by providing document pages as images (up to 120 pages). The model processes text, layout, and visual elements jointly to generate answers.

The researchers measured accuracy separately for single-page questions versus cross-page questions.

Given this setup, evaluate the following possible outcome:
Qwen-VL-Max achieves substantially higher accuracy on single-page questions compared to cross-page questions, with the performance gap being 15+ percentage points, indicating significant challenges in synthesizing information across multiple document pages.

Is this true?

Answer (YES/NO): NO